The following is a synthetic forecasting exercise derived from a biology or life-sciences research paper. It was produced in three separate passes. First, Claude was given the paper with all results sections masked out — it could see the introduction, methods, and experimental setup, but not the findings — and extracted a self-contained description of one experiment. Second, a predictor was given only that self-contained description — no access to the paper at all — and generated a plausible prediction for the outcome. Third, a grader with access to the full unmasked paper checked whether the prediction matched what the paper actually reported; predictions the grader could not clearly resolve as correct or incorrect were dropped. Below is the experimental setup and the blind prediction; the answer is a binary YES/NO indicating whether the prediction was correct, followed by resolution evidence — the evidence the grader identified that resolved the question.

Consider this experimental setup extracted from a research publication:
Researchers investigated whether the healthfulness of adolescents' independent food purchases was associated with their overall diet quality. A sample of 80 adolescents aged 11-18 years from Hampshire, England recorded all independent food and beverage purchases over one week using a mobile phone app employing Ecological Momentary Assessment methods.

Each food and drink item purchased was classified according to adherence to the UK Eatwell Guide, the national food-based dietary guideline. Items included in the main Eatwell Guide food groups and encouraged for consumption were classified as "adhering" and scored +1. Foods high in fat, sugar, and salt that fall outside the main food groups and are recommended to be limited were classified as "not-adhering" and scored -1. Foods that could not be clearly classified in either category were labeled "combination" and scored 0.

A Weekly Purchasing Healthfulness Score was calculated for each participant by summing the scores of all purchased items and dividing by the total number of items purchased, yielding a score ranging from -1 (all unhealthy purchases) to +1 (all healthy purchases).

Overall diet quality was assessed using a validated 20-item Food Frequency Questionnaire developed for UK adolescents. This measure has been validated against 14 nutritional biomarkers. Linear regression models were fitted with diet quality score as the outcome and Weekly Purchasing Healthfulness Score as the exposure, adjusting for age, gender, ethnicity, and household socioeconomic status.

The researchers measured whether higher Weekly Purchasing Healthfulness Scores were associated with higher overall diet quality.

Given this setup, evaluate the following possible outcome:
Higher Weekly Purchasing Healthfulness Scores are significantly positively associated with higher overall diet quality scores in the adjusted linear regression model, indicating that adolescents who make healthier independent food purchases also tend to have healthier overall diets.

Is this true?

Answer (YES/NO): NO